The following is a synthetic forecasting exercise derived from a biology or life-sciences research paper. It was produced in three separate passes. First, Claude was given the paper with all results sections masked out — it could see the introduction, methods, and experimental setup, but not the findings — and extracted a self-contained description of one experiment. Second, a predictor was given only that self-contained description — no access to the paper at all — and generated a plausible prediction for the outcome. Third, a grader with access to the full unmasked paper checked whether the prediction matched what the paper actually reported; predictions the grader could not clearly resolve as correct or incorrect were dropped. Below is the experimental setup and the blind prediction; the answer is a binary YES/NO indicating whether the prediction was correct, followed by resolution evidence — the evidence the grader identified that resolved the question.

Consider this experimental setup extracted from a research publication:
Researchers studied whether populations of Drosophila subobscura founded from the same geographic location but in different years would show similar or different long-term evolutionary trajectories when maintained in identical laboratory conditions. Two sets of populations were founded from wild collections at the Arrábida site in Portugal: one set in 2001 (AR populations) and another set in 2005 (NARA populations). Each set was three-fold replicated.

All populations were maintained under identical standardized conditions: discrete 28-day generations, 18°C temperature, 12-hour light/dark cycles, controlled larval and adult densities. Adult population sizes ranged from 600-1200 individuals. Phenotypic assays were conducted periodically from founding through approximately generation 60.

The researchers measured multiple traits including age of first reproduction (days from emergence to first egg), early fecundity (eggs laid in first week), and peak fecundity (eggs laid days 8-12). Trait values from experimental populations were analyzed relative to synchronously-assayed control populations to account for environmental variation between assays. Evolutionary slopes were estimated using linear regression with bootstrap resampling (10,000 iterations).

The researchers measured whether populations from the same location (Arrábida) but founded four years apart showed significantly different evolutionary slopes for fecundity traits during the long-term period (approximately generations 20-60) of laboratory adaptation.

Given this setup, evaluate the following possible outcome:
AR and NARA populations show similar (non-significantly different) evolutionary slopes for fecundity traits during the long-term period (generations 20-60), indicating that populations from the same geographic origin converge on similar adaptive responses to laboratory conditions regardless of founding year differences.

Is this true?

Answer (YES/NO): NO